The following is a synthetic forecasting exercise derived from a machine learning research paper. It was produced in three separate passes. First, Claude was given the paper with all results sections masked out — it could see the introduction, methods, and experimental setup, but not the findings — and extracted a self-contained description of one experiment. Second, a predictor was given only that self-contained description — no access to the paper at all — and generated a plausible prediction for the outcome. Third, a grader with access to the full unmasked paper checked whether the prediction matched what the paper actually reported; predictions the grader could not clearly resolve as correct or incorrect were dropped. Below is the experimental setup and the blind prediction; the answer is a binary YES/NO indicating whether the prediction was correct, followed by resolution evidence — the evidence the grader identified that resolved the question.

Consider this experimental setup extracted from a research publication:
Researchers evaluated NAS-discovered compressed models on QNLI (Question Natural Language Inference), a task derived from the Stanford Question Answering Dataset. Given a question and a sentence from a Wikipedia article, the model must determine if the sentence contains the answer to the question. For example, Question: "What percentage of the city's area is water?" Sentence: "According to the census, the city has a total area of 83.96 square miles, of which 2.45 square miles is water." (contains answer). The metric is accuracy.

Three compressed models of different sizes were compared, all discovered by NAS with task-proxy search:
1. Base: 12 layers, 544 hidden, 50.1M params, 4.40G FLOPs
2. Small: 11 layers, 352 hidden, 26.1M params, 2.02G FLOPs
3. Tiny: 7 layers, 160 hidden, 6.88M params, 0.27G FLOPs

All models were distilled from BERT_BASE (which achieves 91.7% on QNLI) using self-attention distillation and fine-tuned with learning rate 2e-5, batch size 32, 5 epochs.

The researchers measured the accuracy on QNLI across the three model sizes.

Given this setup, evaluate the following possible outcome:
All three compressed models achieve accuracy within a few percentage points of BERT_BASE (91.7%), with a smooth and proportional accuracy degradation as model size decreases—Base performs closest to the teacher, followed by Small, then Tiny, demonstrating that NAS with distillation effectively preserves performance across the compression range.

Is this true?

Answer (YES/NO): NO